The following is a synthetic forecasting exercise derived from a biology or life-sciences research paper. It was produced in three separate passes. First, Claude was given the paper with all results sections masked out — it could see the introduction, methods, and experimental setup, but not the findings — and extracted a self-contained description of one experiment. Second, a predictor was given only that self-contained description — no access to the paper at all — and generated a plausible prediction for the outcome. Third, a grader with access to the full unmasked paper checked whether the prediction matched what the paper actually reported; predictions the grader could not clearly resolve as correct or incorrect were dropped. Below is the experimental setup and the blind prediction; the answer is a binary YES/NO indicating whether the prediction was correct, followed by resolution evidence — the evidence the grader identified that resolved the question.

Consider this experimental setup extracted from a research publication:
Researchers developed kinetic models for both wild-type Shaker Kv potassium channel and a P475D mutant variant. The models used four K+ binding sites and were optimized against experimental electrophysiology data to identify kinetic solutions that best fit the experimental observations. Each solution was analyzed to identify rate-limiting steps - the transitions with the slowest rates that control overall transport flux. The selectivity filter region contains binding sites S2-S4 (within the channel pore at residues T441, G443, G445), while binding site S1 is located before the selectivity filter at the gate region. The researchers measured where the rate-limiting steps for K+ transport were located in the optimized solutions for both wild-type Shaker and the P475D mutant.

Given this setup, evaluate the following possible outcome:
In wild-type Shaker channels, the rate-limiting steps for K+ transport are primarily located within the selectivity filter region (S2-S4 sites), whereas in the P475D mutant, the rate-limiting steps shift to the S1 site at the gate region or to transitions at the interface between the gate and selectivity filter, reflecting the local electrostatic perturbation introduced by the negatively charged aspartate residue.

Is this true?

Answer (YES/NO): NO